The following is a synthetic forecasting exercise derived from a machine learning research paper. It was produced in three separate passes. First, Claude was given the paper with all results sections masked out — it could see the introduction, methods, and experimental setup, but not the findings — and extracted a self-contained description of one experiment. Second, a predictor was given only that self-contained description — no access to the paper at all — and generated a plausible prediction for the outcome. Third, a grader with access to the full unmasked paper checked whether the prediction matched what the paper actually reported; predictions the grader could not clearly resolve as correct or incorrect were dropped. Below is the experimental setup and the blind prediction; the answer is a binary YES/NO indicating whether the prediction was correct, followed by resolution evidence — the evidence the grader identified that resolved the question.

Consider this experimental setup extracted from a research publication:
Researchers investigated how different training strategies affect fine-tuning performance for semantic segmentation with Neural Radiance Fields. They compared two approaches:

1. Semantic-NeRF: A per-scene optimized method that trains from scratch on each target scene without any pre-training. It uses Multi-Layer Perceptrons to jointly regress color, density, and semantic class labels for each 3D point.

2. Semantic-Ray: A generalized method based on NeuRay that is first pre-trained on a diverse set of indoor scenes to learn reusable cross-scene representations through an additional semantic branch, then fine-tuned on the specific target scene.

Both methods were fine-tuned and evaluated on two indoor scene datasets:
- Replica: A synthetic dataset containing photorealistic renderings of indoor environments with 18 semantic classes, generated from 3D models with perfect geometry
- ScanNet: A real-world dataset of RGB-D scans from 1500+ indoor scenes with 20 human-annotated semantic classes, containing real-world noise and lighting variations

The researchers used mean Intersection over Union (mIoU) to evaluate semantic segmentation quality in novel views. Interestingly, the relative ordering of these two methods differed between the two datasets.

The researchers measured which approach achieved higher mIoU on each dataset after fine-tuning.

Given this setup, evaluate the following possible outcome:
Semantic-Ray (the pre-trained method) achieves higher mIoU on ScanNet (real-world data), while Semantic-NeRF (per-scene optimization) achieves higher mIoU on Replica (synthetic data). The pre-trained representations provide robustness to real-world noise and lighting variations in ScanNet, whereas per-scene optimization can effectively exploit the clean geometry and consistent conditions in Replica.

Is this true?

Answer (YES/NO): NO